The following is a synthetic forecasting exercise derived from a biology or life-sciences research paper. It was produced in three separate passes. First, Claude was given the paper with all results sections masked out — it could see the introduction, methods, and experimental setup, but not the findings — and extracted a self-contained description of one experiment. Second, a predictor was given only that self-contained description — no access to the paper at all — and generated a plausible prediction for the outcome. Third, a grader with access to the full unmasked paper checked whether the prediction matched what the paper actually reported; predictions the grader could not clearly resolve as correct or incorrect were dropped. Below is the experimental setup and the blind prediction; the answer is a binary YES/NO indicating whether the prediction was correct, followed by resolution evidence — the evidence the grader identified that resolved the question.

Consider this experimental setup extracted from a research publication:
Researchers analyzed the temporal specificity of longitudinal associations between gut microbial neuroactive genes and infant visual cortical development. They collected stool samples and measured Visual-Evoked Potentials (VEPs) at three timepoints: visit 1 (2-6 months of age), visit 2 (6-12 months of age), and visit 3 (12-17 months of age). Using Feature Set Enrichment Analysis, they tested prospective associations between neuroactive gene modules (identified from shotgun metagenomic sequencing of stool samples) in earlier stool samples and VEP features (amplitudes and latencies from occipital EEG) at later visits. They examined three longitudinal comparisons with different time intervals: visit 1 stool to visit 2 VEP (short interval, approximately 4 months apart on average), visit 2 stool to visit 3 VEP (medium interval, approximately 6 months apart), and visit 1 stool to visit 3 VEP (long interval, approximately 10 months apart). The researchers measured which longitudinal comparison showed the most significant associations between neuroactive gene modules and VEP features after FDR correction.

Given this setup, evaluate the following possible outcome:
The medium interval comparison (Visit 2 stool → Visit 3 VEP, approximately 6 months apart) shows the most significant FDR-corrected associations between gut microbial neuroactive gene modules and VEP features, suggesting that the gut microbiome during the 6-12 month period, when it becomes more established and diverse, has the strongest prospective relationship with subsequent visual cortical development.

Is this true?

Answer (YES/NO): NO